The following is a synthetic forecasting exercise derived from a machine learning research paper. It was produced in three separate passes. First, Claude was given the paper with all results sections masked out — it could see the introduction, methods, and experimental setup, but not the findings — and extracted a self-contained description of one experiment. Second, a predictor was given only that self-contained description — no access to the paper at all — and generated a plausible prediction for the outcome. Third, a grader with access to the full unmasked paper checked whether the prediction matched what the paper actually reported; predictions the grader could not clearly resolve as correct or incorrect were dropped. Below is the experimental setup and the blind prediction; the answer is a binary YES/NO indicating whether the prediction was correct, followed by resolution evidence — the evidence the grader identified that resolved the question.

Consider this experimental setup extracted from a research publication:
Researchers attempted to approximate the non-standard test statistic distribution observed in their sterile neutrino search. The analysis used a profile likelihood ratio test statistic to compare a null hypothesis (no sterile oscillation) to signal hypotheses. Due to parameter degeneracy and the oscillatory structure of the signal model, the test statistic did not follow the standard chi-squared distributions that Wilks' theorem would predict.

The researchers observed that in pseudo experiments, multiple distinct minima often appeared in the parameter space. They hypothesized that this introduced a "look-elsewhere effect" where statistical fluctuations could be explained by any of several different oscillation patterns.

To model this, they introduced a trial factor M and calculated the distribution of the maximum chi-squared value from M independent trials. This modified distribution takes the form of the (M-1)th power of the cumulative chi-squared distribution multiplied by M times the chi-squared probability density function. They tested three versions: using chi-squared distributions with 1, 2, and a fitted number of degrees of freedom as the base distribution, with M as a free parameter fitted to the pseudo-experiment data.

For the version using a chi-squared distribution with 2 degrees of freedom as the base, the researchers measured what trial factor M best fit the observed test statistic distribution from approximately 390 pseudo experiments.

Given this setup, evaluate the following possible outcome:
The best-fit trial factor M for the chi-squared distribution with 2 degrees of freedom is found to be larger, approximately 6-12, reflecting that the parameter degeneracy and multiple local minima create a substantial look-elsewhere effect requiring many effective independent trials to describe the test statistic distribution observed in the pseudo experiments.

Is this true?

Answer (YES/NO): YES